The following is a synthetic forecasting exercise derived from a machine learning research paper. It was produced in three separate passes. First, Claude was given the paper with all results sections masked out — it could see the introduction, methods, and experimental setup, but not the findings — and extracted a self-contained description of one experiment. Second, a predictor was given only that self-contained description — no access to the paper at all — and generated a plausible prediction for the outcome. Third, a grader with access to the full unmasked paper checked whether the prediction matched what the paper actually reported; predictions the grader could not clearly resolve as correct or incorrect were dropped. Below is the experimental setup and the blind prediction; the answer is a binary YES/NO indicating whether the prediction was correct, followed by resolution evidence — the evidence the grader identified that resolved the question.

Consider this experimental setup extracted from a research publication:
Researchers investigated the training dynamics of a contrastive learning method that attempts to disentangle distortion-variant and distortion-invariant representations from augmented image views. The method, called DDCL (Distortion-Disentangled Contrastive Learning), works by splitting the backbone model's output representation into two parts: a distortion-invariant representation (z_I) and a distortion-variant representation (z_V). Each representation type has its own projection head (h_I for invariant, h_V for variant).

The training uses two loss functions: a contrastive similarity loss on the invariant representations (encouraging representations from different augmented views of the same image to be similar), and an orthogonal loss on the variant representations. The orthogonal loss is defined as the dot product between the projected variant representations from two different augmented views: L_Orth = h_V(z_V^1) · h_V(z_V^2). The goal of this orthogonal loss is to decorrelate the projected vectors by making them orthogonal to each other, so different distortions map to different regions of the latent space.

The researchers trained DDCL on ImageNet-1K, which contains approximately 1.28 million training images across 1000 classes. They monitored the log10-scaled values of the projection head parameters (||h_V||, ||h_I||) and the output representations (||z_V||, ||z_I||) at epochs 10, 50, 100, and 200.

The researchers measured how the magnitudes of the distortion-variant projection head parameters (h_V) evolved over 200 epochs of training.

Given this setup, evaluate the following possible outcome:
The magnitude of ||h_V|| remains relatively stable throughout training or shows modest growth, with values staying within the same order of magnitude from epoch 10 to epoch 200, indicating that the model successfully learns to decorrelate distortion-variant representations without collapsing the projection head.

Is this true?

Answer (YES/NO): NO